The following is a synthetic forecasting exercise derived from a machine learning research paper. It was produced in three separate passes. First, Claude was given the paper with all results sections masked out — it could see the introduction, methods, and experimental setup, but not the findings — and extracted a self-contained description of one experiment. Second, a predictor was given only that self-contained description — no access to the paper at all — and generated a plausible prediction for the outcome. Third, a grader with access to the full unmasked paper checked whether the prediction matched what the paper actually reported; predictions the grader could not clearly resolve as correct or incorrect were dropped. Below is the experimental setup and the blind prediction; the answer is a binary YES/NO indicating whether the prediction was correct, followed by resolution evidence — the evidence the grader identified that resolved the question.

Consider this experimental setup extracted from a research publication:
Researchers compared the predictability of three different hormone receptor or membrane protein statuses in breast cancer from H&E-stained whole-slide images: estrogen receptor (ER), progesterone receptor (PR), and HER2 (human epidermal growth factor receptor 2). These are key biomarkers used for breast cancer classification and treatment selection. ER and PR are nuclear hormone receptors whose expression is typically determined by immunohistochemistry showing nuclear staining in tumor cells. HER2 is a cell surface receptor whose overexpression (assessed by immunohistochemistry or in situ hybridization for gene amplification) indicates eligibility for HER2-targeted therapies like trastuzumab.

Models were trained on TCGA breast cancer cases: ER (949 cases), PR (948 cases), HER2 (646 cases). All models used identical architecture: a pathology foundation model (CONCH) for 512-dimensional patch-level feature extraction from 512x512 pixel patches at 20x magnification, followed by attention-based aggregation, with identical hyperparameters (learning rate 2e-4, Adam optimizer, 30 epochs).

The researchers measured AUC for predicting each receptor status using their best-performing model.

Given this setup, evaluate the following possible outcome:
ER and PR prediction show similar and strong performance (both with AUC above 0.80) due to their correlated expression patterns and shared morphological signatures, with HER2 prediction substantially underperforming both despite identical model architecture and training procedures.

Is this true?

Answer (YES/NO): NO